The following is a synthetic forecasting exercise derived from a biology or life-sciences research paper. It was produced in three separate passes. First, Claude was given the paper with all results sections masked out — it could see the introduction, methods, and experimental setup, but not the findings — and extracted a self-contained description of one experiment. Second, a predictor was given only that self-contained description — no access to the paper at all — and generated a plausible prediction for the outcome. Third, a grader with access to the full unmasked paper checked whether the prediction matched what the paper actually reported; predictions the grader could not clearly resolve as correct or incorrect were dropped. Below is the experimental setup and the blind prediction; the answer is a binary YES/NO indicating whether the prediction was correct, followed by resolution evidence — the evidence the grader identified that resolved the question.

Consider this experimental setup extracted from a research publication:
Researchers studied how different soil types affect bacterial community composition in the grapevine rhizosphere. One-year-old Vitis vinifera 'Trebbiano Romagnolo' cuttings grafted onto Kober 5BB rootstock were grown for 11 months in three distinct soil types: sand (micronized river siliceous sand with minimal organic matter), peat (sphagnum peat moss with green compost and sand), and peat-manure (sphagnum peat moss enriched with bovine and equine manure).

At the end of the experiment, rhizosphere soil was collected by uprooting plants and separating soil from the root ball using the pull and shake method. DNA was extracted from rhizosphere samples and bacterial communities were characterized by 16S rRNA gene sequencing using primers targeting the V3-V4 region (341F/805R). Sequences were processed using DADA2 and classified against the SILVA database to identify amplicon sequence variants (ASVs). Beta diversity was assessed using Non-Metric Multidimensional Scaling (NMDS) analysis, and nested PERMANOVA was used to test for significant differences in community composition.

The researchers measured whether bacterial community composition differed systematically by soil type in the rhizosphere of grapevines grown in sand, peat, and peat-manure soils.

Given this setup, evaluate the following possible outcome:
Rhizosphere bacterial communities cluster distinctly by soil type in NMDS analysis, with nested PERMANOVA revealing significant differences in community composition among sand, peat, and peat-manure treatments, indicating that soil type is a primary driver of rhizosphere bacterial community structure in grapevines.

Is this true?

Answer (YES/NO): YES